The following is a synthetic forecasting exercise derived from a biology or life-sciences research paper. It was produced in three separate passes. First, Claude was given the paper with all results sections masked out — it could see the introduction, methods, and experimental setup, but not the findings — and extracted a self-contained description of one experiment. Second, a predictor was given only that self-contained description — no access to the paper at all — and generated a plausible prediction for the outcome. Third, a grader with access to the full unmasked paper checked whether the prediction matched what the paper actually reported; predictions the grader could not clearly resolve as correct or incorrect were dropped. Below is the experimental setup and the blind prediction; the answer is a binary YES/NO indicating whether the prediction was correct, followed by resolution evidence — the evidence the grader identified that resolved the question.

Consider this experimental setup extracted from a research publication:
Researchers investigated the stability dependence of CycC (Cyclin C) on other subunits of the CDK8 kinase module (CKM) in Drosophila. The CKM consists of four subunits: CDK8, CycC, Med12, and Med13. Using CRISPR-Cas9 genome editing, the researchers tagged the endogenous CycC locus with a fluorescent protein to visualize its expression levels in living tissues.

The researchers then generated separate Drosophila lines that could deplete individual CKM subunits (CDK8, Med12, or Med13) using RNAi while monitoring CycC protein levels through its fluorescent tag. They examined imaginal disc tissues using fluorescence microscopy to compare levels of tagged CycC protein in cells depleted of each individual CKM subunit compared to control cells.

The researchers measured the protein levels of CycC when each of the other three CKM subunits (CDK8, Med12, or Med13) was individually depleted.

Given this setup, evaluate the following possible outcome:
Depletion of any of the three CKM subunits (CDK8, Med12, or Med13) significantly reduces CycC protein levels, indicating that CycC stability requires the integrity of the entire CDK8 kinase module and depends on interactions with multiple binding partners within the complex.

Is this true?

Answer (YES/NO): YES